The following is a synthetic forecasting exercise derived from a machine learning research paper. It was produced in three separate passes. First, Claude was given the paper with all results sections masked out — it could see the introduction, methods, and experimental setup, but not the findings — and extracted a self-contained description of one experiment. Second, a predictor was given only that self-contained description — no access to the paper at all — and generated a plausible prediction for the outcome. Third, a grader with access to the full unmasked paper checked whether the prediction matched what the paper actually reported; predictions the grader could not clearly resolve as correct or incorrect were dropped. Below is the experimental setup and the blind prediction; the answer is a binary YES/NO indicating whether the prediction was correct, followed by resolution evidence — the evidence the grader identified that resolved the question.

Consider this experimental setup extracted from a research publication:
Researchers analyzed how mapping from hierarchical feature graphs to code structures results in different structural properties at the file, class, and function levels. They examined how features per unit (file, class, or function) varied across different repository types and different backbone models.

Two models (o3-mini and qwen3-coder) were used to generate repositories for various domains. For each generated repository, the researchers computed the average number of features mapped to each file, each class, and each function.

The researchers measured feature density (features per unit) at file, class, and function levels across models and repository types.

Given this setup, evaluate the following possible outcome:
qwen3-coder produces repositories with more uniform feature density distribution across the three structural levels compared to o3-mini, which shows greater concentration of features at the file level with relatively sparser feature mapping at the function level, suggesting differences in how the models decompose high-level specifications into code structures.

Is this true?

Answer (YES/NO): NO